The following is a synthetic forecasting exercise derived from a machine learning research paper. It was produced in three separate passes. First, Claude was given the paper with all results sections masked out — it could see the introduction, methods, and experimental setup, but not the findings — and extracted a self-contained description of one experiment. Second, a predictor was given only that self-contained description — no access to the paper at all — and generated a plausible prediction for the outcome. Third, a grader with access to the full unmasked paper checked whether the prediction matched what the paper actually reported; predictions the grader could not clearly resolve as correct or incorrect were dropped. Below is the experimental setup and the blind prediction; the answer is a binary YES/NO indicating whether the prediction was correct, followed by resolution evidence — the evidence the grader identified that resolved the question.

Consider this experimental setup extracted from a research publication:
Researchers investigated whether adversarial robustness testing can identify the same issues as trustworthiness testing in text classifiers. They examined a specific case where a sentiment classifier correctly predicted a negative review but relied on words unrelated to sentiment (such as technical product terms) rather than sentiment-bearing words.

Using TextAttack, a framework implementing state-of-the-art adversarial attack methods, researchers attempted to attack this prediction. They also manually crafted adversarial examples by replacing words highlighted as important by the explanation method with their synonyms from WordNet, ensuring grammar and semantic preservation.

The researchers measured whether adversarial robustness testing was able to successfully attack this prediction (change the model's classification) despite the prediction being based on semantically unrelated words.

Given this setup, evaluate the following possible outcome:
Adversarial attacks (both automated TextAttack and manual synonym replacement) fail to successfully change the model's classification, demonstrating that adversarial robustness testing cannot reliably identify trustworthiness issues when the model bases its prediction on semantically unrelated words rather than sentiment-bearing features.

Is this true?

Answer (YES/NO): YES